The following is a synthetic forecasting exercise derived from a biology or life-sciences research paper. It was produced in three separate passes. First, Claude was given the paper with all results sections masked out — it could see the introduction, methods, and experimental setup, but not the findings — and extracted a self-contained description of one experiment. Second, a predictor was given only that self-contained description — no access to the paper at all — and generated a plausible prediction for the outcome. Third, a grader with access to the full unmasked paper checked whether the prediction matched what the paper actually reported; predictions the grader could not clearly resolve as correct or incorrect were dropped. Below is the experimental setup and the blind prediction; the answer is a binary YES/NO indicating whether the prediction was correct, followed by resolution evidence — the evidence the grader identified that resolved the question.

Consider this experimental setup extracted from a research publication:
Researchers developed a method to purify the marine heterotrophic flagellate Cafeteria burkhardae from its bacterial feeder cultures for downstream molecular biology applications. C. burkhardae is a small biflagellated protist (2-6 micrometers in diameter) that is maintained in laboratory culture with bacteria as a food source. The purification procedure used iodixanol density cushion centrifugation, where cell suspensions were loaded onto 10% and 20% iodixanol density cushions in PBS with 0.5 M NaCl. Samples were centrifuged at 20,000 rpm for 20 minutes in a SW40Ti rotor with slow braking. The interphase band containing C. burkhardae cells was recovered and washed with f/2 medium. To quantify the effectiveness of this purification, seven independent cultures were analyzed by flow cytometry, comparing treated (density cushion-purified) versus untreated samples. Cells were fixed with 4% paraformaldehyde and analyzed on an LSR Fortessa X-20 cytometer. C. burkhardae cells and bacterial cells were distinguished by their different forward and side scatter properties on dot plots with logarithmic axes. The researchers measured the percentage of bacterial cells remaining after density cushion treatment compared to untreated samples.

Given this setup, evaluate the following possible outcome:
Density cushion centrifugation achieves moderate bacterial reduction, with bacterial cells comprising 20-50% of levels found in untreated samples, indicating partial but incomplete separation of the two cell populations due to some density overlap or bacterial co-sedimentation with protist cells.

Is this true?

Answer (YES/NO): YES